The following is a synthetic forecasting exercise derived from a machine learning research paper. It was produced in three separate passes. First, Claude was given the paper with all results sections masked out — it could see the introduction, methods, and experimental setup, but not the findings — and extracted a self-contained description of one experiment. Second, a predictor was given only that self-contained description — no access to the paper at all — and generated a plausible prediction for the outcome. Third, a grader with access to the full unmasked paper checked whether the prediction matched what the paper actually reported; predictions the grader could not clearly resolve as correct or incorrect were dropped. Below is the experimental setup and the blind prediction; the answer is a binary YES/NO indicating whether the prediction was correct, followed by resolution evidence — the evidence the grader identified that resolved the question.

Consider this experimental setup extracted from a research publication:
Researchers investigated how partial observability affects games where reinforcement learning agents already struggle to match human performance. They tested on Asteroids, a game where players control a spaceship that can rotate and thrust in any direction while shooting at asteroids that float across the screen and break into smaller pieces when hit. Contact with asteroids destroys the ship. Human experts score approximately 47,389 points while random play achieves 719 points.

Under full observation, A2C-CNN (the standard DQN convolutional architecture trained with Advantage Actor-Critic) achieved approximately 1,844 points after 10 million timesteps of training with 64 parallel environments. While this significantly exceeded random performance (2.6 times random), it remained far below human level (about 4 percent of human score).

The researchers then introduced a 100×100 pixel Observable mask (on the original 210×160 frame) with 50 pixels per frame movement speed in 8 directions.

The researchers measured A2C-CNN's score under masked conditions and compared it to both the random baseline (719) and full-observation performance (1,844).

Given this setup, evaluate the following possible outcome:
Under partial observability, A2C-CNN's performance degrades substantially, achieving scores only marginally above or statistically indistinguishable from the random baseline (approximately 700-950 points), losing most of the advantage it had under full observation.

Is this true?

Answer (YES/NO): NO